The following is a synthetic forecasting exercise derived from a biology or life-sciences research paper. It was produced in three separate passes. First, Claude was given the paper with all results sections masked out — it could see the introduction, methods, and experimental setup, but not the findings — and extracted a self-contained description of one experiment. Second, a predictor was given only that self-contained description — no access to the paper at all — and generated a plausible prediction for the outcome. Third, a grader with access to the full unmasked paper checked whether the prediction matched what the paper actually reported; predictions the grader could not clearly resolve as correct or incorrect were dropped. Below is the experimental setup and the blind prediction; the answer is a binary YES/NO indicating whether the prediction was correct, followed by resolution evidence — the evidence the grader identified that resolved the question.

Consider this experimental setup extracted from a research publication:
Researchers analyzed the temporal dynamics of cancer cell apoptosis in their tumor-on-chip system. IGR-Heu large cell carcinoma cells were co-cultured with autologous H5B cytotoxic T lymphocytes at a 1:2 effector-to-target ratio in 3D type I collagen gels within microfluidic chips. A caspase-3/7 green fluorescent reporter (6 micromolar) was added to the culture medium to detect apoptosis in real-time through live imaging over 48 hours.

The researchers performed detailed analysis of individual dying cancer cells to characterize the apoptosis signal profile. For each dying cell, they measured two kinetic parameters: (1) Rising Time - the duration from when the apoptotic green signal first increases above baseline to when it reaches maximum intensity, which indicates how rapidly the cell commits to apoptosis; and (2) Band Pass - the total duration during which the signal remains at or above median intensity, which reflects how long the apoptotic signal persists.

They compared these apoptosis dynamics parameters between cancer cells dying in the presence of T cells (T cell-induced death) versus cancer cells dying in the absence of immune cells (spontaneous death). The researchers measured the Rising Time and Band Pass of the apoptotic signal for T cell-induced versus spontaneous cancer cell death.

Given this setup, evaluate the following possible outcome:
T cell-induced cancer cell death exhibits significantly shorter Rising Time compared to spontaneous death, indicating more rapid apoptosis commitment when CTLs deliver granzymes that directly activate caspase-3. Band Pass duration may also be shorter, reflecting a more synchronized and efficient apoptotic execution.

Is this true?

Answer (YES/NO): YES